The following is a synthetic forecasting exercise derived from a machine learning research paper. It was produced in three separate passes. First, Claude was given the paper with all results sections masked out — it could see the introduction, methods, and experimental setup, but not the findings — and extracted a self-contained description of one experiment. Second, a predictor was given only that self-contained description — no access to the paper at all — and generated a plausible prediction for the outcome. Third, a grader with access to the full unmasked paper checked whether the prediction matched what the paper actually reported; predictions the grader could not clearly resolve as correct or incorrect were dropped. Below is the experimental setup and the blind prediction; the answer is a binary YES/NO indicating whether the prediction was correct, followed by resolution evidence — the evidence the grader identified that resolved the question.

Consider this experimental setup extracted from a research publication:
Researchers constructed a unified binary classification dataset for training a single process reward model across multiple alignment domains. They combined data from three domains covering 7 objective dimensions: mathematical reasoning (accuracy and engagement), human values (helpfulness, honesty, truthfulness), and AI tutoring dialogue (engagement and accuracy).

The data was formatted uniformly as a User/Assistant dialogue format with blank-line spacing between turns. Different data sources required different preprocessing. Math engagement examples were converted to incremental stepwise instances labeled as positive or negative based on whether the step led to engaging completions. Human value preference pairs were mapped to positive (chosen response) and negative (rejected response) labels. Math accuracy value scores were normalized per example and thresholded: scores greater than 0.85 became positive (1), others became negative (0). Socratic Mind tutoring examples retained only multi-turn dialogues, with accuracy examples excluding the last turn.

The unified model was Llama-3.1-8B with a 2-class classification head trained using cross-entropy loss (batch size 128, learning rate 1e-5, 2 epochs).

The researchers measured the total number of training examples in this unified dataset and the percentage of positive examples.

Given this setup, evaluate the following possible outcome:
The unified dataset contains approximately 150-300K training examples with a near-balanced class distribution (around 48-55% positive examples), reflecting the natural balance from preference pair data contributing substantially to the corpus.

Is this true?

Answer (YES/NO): NO